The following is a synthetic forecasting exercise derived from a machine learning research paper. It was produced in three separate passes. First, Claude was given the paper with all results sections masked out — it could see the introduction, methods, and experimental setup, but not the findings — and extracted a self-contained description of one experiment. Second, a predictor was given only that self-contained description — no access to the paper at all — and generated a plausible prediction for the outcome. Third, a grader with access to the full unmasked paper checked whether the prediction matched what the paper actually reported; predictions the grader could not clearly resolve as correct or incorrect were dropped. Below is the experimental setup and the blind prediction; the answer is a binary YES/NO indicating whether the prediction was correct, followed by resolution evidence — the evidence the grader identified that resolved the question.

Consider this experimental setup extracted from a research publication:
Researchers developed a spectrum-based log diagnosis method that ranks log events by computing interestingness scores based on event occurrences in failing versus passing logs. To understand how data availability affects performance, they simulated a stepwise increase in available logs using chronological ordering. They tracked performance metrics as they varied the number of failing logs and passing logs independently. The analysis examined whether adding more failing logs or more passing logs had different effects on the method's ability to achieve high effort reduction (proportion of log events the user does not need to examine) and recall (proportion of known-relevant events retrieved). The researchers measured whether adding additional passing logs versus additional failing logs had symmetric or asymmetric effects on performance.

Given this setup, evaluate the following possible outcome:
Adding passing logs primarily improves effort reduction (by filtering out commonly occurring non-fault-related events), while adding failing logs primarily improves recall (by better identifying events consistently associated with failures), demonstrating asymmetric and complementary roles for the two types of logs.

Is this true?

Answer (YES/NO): NO